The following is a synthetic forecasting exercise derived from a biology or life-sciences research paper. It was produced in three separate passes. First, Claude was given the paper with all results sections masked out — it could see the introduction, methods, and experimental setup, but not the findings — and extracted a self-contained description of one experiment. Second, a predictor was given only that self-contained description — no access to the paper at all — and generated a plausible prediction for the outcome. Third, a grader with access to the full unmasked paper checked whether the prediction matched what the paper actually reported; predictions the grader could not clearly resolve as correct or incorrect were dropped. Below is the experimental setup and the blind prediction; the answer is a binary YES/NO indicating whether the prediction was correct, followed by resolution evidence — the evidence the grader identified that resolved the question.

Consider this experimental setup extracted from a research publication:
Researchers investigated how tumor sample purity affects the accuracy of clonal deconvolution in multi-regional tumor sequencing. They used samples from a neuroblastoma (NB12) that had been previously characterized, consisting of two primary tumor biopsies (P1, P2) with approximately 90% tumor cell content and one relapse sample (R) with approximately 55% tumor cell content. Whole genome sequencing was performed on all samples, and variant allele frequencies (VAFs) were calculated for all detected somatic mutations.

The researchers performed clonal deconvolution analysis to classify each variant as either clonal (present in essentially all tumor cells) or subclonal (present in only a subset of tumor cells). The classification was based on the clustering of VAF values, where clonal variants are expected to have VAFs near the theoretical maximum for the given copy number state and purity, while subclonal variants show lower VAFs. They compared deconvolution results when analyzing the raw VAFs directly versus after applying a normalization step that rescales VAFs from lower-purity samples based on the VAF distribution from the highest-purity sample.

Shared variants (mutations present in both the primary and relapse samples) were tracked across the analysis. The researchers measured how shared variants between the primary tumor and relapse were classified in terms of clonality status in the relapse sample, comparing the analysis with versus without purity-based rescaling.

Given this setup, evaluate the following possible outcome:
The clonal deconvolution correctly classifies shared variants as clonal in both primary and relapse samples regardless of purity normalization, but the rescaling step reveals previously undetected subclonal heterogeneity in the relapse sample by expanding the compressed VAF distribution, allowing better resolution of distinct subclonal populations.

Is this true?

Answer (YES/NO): NO